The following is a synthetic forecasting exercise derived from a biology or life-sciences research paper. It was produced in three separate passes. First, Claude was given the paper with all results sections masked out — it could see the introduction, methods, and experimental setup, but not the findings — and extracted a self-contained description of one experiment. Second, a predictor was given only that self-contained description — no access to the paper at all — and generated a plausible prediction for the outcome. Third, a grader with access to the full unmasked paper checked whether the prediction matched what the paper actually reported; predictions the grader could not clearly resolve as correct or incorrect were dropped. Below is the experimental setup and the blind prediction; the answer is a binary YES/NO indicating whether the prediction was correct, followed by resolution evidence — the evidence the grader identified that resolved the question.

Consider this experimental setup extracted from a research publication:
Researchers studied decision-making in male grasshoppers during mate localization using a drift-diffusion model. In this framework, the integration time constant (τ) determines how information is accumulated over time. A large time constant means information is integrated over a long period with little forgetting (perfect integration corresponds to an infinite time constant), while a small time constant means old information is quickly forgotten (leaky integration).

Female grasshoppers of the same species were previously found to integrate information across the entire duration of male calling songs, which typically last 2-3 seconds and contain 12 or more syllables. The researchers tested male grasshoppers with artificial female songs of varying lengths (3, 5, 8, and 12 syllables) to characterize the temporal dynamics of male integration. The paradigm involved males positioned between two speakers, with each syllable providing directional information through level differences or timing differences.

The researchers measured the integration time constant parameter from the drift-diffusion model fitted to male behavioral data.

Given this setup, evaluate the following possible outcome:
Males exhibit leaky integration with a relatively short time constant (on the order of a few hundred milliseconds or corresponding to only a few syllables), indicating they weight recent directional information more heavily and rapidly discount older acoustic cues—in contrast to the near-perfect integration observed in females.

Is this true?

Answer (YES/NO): NO